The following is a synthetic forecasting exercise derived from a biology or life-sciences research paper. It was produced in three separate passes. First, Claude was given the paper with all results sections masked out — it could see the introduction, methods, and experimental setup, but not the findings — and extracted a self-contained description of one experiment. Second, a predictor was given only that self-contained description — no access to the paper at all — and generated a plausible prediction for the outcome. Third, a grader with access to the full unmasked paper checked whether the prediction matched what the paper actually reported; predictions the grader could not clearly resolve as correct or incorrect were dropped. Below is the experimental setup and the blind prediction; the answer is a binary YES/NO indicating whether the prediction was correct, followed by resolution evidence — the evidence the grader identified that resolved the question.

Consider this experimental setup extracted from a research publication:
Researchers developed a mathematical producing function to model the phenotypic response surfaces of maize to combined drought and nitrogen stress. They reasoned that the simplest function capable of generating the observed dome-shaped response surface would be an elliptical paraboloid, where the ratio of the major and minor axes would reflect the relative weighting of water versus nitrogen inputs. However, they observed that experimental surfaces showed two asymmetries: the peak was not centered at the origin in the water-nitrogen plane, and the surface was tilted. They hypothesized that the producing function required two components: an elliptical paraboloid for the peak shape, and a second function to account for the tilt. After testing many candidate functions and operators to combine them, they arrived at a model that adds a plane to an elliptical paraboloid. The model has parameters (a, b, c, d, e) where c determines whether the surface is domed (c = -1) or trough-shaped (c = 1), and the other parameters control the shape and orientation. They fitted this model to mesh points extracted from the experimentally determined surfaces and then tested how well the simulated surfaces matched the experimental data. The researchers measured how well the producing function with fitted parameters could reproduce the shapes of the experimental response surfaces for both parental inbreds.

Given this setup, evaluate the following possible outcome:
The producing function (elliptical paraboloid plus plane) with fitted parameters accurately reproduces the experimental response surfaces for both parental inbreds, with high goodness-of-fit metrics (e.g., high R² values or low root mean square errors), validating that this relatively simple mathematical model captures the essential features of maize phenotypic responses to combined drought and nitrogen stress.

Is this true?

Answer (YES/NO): NO